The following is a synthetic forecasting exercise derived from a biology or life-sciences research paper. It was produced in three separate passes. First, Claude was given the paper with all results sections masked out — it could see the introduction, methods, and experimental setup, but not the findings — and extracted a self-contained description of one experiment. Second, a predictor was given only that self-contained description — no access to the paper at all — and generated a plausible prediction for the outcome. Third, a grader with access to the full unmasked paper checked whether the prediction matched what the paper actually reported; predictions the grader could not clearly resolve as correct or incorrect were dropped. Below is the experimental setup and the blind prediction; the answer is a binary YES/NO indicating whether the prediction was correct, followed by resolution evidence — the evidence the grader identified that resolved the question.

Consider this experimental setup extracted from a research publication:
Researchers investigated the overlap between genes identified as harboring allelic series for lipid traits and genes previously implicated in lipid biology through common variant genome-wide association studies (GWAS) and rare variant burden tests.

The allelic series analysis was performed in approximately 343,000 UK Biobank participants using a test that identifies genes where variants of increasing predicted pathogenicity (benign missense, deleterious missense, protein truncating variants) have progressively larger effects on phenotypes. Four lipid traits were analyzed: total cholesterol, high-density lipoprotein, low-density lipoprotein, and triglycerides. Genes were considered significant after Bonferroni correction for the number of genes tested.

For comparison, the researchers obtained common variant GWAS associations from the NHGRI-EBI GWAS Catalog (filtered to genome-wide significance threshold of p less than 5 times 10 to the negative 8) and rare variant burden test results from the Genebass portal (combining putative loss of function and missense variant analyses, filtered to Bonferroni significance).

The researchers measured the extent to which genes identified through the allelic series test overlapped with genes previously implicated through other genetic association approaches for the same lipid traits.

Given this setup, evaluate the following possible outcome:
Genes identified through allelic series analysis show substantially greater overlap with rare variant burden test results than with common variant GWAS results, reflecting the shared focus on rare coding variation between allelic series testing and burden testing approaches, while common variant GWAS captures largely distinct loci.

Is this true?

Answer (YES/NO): NO